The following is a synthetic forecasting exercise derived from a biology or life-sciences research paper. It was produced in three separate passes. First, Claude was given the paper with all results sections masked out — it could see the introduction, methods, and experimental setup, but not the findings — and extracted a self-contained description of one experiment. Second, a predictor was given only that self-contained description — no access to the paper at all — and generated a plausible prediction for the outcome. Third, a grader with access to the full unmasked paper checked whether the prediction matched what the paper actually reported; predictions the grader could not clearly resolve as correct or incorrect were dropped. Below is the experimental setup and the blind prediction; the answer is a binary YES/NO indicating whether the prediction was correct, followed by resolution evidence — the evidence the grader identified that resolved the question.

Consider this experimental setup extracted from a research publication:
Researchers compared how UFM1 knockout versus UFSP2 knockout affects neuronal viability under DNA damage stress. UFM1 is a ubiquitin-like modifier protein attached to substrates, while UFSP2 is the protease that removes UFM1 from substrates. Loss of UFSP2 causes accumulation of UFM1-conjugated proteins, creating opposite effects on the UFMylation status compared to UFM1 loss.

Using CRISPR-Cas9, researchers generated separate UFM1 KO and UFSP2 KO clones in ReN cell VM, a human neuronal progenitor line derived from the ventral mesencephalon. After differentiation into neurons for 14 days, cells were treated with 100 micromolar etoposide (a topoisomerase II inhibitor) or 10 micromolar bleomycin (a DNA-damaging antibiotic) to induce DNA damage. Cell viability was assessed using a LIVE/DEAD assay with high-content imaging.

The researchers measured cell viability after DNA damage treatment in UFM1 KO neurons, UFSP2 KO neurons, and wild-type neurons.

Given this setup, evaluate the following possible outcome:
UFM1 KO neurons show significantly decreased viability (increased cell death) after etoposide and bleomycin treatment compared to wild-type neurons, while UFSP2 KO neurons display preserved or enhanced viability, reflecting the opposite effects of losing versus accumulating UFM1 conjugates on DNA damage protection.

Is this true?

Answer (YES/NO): NO